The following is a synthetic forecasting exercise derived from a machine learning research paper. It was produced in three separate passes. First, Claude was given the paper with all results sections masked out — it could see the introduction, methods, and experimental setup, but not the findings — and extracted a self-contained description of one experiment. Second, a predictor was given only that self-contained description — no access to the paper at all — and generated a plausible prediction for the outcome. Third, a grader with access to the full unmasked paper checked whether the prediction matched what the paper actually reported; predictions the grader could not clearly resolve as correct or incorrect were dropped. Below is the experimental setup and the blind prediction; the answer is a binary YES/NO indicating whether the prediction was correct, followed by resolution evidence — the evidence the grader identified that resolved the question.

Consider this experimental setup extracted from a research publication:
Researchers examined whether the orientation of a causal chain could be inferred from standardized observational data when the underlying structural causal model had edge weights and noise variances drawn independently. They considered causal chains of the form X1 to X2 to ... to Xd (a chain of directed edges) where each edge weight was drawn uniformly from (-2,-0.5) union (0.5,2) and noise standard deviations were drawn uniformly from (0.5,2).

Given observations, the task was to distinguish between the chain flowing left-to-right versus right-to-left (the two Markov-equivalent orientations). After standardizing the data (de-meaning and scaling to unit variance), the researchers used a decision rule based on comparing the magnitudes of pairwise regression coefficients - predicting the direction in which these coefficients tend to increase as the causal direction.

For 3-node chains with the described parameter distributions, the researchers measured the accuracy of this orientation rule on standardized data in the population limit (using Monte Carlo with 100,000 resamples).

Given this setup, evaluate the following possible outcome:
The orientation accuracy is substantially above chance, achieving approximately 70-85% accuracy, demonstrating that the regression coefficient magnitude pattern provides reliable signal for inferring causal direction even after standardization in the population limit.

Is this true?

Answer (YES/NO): YES